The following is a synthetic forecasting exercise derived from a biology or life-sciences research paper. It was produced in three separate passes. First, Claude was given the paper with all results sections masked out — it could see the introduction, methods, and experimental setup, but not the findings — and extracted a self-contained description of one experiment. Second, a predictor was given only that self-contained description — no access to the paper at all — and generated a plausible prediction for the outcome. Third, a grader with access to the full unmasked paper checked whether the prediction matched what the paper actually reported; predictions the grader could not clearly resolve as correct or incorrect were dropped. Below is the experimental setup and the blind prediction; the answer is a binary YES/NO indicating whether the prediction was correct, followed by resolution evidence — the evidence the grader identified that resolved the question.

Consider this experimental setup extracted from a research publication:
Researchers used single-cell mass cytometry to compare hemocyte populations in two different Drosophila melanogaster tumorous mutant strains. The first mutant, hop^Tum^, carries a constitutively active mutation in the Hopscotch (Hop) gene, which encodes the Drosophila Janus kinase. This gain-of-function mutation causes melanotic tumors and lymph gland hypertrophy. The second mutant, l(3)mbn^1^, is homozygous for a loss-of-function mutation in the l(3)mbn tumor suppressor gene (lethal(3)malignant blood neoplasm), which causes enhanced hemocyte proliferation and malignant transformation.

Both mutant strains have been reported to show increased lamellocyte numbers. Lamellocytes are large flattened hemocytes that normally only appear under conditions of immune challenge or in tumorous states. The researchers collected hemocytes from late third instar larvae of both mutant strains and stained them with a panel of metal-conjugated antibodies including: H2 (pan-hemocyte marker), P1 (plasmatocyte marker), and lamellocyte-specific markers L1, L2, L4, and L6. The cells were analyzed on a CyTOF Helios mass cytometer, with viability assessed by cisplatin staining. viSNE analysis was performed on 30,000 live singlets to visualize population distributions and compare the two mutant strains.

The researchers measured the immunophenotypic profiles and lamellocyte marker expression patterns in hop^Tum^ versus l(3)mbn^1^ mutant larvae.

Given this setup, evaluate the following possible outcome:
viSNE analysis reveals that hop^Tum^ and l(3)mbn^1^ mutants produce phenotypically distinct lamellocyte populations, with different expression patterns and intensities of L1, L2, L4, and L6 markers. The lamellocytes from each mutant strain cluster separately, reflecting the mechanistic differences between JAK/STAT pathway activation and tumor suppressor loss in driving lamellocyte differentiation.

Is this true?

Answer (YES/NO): NO